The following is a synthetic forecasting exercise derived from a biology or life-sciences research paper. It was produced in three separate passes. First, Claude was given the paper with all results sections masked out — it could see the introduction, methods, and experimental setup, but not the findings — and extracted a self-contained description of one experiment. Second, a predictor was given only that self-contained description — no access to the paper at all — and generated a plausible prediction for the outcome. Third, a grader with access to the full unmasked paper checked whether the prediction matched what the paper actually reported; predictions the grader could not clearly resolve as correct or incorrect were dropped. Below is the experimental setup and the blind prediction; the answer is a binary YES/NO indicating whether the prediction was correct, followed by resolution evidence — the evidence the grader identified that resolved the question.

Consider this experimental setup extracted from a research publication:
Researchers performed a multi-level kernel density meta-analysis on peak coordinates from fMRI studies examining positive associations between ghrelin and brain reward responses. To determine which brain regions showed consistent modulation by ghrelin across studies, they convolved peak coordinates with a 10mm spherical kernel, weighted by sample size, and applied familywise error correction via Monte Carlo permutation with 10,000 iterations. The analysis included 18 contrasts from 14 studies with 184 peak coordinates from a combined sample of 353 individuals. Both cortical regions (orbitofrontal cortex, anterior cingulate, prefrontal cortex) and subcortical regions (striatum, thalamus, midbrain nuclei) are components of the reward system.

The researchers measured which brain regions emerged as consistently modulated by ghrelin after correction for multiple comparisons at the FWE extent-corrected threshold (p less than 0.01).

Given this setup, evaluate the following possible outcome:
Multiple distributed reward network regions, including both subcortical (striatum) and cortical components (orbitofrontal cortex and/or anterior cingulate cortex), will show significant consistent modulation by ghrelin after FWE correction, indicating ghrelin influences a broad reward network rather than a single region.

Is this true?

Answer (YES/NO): NO